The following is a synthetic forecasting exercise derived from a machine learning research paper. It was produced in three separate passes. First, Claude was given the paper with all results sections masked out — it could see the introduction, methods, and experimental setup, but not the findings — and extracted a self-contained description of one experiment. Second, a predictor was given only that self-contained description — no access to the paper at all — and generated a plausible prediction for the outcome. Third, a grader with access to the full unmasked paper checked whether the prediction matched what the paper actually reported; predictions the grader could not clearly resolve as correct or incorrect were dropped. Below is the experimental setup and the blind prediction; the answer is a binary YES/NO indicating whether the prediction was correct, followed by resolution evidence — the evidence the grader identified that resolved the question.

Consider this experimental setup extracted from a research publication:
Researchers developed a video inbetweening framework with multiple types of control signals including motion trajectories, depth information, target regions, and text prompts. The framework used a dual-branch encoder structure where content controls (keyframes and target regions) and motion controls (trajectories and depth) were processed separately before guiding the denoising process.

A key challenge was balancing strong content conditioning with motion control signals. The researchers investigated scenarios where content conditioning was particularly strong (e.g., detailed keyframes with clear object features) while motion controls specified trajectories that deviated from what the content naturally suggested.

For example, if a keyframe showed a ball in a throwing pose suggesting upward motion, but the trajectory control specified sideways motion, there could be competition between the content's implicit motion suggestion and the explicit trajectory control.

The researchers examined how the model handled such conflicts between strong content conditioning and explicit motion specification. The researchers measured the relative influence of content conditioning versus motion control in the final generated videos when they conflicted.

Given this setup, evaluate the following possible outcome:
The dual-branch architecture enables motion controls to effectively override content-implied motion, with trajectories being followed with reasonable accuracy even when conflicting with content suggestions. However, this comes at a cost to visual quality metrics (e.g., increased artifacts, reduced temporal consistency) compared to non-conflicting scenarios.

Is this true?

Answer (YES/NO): NO